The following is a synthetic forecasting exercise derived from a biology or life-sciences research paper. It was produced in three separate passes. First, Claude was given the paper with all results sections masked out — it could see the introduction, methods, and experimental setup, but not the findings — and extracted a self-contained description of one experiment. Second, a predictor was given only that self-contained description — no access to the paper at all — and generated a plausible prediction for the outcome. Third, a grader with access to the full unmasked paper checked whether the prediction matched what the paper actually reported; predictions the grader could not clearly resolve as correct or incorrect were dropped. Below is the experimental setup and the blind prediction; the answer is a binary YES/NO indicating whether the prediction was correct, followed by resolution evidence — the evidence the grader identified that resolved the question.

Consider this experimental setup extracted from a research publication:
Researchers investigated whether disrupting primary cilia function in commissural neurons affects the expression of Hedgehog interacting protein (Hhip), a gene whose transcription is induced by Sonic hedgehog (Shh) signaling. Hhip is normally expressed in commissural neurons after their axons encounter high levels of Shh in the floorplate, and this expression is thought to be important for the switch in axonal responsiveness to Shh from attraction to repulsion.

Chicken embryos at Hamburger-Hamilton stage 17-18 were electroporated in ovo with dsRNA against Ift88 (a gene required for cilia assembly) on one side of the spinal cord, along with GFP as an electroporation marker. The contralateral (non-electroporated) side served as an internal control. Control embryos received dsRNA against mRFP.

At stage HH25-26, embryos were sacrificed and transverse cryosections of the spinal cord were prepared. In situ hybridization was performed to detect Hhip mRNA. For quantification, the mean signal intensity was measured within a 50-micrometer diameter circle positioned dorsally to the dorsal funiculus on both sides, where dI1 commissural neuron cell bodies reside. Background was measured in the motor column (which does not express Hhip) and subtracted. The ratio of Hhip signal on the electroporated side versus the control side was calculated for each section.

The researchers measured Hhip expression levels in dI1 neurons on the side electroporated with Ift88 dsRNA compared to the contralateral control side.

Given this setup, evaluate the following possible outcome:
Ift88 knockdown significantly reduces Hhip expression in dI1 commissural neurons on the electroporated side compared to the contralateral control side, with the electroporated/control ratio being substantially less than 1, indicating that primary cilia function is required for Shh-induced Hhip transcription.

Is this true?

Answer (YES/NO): YES